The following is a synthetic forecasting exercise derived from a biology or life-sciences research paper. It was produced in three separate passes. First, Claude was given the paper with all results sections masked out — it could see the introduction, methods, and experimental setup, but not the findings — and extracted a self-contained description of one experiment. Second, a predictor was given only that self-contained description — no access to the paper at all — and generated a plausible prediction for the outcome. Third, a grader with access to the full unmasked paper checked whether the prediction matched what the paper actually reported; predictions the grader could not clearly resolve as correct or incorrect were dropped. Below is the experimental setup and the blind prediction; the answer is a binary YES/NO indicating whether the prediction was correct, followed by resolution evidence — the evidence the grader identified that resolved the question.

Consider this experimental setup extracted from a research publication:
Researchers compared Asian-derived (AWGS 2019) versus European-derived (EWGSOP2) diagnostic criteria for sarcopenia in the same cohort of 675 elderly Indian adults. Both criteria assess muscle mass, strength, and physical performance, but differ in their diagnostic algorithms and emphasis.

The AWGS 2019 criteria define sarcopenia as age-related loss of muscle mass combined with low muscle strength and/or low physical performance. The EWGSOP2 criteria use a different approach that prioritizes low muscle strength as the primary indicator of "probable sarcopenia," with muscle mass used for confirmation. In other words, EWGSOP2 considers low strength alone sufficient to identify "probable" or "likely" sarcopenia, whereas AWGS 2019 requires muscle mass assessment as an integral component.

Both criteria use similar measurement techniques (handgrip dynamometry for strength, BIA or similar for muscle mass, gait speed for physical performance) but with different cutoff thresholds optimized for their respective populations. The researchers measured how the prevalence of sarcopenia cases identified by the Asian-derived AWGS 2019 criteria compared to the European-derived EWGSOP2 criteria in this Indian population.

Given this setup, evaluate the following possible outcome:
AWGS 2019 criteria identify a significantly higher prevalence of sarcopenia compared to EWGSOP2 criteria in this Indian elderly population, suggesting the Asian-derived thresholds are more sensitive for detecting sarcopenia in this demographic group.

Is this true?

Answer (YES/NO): YES